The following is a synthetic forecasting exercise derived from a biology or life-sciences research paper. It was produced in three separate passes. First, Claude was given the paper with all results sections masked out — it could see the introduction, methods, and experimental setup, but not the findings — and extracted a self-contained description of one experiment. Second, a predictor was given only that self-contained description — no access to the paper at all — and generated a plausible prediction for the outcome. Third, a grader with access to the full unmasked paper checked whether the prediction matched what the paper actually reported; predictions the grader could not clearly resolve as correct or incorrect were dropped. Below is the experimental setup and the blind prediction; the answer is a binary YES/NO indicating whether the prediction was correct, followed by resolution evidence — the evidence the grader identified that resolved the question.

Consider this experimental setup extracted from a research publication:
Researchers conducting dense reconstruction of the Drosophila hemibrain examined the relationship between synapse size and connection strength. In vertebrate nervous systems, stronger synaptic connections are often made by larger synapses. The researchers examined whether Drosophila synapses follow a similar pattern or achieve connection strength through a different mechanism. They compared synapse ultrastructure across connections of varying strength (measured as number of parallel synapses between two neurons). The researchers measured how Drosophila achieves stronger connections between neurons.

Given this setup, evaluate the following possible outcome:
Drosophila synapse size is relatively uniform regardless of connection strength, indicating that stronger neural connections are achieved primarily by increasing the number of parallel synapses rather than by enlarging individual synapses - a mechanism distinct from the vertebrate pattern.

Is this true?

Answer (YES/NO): YES